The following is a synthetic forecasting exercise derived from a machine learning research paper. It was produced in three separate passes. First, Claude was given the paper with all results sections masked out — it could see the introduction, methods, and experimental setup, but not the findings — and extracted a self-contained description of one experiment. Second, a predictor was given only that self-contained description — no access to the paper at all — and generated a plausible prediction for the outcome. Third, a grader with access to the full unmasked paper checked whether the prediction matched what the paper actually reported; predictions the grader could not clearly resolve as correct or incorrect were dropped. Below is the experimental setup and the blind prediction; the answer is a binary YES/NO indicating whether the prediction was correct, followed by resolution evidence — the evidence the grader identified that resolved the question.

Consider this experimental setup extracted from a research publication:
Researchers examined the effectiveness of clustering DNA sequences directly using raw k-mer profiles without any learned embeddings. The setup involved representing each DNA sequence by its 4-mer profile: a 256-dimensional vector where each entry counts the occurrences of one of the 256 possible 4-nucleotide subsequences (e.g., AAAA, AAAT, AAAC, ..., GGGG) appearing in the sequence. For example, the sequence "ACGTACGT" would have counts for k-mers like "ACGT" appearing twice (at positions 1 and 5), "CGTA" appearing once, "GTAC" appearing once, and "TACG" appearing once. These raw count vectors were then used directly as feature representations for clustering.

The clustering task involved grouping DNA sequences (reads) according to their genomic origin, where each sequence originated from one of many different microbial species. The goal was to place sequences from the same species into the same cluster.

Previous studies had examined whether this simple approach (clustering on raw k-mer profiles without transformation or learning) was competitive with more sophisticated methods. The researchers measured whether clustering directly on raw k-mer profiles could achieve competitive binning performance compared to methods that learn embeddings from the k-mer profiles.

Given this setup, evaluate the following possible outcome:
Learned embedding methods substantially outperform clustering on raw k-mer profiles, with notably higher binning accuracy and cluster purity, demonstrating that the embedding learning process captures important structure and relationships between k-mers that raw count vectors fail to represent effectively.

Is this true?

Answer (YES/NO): NO